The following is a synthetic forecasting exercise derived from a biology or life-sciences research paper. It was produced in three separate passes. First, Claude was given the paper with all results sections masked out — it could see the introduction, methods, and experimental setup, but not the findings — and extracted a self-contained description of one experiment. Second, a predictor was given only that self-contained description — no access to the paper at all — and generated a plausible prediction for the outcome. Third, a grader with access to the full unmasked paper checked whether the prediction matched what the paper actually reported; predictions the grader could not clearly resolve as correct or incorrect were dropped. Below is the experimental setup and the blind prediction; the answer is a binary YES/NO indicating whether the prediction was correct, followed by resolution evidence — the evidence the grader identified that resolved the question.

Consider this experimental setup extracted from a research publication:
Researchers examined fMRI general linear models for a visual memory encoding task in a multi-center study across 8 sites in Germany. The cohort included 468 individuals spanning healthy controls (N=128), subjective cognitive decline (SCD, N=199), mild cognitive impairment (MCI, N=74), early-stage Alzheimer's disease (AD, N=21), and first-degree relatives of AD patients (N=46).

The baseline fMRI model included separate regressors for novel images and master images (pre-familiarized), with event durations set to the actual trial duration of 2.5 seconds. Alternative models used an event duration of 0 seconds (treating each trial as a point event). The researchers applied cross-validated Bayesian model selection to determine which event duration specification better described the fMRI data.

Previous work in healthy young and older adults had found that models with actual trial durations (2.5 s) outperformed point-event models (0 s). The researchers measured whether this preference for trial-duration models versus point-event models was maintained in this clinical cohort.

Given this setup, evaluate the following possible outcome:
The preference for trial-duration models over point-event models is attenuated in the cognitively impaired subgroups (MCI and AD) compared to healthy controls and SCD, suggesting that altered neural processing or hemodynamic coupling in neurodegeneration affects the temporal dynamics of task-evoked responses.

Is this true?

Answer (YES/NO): NO